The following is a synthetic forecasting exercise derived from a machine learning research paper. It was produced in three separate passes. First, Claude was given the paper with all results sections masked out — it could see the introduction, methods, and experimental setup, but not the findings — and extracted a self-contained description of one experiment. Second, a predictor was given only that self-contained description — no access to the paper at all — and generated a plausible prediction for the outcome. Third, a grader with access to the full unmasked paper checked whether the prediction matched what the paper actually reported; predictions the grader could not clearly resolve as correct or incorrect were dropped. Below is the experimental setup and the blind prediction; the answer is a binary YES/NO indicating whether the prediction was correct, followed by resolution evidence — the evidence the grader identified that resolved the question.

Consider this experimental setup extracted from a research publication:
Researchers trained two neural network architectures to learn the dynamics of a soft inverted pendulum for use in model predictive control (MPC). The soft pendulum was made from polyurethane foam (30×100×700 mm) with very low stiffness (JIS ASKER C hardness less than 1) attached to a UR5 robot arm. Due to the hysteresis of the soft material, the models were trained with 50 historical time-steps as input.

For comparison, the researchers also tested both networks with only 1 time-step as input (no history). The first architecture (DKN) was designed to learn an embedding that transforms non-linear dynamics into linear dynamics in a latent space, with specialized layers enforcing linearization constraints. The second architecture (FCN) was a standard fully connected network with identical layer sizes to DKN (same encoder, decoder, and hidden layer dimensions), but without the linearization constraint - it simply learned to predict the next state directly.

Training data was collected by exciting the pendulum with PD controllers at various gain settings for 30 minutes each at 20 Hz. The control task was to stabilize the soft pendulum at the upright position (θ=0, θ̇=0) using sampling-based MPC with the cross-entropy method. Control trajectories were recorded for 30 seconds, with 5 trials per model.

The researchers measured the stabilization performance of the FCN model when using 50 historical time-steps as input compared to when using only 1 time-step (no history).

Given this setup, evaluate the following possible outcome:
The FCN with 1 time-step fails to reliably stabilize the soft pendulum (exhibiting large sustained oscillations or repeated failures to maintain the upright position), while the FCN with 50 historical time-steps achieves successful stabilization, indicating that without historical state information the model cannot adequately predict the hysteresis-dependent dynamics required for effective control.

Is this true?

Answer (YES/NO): NO